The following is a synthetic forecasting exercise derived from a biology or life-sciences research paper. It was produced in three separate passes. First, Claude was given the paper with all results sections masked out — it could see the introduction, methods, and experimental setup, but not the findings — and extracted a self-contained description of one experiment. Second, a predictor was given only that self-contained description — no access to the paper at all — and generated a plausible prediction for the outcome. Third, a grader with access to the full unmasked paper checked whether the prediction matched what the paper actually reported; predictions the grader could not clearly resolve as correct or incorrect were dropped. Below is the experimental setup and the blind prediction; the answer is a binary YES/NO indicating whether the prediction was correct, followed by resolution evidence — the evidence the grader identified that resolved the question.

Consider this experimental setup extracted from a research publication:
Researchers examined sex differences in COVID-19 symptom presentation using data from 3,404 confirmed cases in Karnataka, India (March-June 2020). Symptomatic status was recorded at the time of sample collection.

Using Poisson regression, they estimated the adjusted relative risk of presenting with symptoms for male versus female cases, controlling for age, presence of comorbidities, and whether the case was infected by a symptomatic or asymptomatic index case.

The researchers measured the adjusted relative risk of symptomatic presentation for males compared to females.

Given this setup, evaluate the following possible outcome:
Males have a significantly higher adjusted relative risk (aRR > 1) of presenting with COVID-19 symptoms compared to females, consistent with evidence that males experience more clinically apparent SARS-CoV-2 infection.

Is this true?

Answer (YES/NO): YES